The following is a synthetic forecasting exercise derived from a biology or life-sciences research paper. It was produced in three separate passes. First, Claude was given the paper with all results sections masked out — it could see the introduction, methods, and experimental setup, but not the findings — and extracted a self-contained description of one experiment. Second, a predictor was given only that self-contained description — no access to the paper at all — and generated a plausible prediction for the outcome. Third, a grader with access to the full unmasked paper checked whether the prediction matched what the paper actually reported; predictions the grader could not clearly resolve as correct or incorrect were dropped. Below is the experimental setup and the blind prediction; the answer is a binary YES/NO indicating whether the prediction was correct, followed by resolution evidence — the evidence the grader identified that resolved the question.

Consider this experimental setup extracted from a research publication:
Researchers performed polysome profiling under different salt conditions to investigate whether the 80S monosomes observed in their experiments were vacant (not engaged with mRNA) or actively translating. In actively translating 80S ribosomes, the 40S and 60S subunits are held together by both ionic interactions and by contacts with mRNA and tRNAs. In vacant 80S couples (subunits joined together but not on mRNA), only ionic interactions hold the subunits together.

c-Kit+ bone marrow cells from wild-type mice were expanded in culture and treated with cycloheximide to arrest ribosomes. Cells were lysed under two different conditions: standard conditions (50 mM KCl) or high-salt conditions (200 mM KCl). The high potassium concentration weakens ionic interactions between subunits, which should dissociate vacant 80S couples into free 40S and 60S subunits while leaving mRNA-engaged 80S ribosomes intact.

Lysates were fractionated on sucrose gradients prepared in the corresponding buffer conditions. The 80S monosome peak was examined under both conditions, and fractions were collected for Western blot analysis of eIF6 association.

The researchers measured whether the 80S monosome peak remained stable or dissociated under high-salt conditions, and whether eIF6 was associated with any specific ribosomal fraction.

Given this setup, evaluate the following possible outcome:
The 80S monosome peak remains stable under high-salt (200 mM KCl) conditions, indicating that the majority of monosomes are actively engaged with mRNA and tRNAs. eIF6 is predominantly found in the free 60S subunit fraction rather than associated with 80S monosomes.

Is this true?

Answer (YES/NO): NO